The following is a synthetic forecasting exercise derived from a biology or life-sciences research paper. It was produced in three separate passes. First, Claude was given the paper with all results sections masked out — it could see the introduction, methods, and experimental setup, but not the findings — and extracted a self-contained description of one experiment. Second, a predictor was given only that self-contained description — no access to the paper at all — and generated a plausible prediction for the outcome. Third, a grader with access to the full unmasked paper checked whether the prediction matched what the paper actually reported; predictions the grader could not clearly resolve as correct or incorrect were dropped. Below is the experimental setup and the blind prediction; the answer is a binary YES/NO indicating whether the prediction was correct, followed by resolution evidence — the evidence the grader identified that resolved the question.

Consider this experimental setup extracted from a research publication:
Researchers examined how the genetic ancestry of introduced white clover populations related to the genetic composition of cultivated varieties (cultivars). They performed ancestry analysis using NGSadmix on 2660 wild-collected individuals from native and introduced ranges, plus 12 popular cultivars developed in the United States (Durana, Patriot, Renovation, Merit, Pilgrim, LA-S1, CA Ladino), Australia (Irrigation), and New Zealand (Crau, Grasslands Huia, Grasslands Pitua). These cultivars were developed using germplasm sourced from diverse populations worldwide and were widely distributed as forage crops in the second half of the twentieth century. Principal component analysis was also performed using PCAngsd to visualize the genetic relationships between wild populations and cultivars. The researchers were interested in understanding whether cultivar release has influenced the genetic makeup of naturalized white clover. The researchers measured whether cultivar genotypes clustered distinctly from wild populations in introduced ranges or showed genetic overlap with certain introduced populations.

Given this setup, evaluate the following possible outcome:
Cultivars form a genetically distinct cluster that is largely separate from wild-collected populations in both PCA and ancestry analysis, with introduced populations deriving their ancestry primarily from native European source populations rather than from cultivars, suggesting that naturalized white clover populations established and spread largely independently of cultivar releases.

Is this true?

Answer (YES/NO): YES